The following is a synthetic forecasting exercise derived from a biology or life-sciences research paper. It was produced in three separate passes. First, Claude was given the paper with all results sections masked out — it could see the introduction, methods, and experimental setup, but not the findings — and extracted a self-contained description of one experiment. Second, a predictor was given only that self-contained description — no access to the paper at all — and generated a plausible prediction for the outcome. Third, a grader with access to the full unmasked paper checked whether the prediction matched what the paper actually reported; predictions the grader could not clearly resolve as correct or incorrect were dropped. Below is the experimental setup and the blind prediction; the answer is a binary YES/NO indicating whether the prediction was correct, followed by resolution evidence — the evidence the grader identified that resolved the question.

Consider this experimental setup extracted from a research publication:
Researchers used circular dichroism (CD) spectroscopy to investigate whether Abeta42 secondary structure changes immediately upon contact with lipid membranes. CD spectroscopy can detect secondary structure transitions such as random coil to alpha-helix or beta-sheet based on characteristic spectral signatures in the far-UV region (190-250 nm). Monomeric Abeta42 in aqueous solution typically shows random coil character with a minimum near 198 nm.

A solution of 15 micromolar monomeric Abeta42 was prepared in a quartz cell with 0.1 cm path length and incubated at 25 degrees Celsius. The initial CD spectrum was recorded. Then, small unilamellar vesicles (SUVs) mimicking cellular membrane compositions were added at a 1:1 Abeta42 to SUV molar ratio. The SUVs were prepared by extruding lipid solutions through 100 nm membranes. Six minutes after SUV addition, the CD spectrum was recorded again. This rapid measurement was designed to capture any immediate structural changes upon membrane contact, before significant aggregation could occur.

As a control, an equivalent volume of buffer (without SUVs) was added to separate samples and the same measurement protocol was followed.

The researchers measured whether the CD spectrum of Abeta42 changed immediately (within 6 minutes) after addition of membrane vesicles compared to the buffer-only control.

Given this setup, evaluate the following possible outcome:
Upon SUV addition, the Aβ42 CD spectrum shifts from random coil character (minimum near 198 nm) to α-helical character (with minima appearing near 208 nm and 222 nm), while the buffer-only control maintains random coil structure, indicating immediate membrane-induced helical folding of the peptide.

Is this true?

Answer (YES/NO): NO